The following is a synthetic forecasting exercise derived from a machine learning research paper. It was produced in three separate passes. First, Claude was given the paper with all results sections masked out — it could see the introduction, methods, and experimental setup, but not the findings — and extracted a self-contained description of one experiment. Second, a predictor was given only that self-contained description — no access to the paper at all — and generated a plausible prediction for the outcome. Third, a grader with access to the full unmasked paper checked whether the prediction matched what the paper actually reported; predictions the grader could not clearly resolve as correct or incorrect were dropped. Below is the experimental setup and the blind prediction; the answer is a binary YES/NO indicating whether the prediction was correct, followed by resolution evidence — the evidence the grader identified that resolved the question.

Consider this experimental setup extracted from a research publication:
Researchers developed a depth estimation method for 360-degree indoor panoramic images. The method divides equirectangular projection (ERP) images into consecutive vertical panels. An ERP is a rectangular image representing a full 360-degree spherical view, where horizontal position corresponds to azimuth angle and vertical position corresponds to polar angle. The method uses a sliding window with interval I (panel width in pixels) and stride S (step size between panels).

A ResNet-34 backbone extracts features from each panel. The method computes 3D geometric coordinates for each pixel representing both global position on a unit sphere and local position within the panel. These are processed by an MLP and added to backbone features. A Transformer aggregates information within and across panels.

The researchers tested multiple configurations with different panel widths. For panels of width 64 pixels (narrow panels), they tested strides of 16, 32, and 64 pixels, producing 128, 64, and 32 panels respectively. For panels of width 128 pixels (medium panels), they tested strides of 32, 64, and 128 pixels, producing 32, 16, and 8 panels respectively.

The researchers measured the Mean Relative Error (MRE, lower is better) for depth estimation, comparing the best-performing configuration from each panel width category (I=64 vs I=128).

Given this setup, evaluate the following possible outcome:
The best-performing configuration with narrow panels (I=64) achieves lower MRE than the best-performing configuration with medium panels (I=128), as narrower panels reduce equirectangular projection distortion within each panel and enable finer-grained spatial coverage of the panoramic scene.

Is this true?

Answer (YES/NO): NO